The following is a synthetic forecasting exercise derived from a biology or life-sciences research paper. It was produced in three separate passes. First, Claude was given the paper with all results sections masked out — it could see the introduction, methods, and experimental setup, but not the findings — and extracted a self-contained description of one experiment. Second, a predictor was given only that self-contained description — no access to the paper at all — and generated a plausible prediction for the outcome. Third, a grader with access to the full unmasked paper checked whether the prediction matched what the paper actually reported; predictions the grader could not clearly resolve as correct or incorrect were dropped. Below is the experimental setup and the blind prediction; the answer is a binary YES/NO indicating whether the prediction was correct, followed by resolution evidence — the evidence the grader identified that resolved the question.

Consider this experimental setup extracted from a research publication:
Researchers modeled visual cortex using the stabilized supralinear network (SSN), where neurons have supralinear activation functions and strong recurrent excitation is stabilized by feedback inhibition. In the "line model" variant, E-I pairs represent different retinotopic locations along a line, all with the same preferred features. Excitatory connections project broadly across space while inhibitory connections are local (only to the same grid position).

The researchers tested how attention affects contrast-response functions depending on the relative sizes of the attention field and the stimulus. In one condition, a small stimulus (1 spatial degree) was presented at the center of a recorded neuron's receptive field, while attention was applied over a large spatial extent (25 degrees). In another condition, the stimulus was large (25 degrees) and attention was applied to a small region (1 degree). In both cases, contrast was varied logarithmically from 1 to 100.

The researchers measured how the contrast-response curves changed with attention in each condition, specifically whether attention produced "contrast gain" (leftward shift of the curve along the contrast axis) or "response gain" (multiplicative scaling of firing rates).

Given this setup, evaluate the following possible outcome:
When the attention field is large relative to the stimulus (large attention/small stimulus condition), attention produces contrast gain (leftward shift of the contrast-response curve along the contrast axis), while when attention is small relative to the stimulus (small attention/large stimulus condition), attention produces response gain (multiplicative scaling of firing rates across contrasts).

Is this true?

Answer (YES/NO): YES